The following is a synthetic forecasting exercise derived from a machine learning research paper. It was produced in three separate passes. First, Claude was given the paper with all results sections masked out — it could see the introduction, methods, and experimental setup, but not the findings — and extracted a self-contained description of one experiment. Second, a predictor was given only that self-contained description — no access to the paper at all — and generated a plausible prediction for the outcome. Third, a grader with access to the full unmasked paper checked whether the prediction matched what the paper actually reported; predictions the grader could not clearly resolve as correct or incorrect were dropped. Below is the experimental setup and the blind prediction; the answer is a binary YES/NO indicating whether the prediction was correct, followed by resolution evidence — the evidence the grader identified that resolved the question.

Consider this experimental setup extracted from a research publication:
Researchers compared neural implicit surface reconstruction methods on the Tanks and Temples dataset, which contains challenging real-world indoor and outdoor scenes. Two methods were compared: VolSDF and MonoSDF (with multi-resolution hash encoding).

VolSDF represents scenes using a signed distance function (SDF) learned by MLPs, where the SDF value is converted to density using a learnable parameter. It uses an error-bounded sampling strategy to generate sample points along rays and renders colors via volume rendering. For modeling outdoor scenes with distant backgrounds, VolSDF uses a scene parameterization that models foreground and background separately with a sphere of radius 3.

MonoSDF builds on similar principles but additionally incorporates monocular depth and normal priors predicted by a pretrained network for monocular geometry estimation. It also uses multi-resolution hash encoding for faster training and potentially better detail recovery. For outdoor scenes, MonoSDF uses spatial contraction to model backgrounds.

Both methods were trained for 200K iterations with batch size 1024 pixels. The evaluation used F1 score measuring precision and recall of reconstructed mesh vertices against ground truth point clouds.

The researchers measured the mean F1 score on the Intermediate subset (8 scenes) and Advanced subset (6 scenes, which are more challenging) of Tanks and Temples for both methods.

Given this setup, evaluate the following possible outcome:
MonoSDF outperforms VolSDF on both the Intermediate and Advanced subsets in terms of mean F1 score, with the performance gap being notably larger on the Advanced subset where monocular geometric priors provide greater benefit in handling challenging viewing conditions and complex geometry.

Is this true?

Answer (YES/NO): NO